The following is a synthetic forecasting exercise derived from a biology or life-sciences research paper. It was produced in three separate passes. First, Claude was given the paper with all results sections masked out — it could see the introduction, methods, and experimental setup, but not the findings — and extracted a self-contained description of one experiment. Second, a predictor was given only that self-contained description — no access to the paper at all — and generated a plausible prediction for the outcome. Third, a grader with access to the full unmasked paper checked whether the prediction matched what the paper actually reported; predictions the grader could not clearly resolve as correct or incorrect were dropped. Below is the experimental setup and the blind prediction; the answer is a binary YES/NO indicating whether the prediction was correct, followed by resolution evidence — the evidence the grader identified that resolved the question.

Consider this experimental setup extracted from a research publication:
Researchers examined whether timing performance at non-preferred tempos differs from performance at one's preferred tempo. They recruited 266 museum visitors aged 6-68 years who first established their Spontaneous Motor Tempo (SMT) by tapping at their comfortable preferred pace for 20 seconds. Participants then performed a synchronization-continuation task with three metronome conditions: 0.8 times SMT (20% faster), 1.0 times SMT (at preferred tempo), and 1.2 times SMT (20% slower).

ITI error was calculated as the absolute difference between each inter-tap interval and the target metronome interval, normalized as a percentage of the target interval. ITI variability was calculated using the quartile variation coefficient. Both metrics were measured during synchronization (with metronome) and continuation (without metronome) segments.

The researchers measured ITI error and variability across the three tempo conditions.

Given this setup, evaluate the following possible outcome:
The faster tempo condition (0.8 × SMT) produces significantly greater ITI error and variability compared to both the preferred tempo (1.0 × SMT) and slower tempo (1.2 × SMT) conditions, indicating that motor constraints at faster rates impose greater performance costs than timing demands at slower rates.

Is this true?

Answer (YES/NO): YES